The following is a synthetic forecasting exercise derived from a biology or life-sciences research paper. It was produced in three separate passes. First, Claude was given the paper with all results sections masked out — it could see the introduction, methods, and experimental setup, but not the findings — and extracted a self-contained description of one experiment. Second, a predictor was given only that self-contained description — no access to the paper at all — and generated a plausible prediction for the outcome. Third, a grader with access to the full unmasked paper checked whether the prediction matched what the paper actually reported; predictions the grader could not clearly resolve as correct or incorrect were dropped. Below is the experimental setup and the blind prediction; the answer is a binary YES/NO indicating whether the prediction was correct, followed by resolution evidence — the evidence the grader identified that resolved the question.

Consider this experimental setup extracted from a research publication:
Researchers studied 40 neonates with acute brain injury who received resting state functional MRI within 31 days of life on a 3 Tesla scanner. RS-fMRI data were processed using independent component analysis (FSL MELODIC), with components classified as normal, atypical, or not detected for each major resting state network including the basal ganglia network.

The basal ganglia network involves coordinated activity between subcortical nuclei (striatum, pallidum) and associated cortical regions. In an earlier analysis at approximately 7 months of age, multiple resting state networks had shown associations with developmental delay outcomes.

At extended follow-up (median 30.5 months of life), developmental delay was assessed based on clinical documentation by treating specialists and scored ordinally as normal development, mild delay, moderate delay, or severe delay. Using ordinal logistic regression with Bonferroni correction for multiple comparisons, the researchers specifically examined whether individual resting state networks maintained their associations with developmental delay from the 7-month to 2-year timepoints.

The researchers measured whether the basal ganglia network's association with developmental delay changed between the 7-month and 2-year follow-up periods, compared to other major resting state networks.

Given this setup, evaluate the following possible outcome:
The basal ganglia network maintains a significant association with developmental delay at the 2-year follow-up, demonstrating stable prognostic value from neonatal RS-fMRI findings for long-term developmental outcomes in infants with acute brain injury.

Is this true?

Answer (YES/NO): NO